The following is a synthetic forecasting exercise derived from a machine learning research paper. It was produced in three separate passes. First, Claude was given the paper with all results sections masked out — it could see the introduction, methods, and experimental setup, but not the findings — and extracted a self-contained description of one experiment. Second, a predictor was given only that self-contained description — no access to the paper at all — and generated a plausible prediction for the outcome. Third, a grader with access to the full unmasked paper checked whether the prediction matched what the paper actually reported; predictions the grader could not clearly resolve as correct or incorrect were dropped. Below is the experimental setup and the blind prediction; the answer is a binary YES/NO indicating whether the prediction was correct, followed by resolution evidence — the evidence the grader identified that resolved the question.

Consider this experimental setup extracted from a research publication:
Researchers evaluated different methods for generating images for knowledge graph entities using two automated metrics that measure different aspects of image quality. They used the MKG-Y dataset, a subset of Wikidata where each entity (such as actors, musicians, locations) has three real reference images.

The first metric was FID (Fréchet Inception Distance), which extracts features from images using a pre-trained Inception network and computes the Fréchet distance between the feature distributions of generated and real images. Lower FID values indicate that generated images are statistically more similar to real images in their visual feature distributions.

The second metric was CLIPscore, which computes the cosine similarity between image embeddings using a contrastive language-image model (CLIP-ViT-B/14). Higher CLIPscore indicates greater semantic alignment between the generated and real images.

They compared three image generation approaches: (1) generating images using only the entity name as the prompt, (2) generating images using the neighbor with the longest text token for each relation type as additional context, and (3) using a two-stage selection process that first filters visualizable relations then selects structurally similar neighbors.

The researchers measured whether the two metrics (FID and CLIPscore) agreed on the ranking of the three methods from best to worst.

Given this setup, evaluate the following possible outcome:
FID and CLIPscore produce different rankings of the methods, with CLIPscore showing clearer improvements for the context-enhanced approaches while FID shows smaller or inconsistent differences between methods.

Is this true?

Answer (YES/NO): NO